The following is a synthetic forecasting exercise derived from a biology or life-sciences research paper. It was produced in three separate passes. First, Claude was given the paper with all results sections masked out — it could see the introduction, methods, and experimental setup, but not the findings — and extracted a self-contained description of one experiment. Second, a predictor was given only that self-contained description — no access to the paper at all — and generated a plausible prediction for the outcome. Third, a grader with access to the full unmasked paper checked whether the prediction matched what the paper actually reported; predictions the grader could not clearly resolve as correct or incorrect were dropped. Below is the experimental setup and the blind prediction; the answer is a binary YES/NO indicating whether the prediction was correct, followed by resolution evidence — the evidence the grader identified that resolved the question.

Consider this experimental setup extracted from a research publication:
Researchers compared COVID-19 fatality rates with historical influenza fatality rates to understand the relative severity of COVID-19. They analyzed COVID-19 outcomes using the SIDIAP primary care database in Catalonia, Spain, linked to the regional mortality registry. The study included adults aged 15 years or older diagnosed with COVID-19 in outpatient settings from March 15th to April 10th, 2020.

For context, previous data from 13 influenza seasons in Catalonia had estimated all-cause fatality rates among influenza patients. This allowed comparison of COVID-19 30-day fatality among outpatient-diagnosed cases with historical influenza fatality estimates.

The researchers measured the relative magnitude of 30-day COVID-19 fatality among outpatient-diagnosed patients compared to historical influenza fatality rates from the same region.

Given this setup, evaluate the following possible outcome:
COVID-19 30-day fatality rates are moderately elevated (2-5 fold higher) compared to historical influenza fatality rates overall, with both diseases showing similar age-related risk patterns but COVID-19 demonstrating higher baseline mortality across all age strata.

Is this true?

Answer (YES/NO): NO